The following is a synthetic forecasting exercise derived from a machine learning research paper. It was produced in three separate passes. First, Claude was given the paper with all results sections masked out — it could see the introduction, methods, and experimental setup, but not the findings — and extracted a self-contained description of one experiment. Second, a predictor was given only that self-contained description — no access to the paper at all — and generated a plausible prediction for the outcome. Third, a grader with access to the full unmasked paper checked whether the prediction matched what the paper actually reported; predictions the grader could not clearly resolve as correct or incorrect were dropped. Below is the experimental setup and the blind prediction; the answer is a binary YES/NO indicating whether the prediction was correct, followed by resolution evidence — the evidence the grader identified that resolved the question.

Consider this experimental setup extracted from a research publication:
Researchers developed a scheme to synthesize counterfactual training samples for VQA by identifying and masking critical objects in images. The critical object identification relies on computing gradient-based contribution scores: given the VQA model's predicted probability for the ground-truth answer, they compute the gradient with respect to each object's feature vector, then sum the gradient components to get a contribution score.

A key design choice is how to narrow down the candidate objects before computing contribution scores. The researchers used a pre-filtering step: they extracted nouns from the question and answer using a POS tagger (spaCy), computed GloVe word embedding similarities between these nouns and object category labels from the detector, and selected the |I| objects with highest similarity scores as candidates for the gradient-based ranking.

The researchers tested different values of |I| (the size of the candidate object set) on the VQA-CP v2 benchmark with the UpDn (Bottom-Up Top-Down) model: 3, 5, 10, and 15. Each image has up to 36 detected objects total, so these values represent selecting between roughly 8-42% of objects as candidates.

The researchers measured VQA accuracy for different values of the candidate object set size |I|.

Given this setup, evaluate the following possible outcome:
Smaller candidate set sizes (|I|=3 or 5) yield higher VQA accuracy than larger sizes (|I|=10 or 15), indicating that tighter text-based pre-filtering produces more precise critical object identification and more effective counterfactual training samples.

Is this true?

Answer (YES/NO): YES